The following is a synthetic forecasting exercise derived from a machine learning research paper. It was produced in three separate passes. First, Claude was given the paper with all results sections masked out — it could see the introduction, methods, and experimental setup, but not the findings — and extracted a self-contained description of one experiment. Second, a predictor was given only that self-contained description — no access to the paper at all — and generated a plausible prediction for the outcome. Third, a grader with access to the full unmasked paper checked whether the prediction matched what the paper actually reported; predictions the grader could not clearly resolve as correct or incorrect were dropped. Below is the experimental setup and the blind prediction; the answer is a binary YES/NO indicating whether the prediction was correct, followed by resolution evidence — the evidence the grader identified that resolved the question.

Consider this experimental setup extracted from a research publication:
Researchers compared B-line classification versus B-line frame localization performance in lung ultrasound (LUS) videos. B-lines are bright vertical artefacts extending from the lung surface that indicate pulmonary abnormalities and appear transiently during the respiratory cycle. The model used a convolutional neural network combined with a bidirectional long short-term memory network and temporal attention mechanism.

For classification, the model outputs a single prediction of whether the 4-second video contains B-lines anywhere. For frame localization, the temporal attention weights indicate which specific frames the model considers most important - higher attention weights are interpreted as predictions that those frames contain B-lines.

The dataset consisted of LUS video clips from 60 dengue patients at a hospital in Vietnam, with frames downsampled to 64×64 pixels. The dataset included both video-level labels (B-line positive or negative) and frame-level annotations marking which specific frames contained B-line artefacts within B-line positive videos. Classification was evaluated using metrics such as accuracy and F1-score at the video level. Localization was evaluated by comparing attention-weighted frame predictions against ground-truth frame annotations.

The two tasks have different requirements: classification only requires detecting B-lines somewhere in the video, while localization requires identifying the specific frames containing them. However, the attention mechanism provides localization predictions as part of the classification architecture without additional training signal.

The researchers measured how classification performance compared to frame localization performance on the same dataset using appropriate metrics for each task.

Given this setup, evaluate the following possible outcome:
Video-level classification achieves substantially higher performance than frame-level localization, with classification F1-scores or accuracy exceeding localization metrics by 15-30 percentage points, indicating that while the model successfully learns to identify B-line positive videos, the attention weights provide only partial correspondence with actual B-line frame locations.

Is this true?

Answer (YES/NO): NO